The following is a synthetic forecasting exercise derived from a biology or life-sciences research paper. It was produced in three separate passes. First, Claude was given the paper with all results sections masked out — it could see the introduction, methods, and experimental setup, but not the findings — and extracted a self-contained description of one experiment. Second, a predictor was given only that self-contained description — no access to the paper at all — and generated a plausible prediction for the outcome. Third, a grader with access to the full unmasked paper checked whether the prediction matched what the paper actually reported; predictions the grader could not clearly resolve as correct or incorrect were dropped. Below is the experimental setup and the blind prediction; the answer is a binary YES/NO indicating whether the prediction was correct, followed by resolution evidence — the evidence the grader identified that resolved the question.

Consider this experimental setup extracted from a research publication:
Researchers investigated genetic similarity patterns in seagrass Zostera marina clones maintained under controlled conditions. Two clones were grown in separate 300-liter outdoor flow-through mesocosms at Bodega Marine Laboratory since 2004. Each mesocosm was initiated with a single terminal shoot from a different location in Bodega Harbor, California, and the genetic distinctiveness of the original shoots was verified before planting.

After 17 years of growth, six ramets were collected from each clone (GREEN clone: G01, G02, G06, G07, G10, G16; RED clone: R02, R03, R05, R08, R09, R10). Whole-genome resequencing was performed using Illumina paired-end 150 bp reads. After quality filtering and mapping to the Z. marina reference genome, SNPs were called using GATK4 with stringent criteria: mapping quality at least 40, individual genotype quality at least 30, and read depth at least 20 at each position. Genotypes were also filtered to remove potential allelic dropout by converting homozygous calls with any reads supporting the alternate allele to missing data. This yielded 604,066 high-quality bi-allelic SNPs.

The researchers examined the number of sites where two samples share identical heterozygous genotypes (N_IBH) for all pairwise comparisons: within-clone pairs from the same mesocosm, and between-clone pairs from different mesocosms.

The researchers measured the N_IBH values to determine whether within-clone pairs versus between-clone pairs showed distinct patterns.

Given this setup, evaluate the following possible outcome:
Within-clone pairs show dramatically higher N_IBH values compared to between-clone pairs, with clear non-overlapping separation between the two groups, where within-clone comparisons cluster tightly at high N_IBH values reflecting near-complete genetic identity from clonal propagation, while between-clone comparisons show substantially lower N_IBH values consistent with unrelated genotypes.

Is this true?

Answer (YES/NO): YES